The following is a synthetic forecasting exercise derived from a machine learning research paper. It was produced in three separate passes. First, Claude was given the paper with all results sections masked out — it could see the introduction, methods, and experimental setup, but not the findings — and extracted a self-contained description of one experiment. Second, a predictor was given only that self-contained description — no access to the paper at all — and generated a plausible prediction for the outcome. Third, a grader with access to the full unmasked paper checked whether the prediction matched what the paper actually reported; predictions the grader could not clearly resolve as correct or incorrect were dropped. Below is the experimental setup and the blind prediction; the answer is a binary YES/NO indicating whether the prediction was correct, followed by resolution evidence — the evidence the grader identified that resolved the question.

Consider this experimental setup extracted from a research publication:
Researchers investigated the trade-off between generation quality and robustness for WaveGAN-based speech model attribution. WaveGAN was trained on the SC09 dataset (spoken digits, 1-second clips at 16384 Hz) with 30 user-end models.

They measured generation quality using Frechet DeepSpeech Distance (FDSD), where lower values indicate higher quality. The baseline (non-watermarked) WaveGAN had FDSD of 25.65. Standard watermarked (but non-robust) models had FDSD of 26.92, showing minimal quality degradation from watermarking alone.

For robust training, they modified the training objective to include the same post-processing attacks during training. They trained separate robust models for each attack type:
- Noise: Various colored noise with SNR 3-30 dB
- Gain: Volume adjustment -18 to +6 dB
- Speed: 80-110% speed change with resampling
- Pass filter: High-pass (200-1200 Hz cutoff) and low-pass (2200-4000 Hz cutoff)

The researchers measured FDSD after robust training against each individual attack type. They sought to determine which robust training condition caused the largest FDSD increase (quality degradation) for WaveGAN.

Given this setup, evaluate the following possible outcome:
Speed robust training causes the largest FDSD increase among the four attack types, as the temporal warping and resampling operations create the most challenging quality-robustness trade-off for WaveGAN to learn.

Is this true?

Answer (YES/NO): NO